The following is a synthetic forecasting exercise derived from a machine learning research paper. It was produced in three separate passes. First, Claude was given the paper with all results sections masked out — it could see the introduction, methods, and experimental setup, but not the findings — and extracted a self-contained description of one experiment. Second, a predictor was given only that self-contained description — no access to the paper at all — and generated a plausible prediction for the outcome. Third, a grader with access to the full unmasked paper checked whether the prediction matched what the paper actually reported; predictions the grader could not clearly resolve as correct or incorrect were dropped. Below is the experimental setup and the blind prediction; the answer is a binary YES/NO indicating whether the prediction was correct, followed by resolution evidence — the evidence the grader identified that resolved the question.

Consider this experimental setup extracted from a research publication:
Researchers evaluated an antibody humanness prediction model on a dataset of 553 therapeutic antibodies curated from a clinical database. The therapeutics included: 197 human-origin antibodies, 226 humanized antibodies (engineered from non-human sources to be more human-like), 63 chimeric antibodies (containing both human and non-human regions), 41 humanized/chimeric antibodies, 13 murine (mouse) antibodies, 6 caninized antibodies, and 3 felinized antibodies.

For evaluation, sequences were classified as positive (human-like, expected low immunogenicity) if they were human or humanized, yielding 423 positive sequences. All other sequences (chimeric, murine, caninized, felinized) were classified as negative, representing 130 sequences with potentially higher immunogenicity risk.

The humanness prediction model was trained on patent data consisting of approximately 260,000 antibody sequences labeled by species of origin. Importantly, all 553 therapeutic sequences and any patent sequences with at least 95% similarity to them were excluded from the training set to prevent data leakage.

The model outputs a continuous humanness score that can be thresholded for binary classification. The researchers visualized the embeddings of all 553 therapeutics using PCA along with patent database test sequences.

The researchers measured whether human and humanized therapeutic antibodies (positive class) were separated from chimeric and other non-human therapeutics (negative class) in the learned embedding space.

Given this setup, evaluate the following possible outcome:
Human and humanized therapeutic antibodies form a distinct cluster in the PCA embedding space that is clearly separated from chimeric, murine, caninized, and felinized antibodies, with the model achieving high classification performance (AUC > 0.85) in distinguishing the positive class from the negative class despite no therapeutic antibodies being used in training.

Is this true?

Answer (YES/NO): YES